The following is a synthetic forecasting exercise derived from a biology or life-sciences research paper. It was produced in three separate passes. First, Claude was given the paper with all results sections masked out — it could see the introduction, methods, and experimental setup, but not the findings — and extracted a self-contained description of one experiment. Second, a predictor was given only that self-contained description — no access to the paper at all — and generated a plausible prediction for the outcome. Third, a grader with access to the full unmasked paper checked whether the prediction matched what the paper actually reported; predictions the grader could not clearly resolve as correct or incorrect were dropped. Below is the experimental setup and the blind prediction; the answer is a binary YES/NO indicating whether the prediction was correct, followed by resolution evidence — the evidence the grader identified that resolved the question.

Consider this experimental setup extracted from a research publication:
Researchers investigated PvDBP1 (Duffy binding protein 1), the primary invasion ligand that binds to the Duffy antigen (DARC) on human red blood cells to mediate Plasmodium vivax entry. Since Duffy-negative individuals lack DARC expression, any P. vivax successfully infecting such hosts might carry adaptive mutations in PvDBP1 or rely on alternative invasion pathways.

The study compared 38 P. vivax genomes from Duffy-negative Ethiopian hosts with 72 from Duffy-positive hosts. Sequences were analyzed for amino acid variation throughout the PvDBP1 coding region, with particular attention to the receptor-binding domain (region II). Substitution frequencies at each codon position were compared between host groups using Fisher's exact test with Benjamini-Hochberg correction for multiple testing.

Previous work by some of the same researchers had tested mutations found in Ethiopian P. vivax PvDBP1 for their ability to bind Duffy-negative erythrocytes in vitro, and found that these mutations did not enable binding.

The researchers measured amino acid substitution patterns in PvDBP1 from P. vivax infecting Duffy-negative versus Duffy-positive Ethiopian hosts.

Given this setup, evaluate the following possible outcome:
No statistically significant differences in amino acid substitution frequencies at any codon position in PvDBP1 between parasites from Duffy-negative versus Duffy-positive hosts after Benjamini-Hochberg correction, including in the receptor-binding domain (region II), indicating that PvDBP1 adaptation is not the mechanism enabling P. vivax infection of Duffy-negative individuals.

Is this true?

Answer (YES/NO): NO